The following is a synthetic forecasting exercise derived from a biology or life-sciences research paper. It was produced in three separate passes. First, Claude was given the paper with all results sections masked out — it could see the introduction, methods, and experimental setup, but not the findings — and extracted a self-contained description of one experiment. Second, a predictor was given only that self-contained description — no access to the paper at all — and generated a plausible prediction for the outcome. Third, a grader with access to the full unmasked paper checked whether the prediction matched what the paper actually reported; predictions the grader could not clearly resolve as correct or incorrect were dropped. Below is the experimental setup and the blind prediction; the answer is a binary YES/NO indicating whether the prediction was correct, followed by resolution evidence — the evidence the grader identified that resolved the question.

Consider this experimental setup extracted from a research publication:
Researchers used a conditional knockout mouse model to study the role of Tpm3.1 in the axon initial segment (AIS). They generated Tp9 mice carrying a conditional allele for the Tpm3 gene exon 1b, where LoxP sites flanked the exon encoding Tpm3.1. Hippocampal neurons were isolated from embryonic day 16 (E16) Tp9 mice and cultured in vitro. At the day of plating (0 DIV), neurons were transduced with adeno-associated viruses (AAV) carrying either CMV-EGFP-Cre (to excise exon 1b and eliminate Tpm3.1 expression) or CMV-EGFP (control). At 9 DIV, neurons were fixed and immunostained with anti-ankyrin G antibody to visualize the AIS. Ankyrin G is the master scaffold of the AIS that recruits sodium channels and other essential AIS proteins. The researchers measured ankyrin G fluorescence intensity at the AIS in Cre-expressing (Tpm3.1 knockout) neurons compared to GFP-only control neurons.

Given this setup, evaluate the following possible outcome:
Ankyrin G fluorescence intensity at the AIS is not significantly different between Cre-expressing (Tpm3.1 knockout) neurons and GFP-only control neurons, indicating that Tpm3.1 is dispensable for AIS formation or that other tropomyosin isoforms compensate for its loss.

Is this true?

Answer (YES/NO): NO